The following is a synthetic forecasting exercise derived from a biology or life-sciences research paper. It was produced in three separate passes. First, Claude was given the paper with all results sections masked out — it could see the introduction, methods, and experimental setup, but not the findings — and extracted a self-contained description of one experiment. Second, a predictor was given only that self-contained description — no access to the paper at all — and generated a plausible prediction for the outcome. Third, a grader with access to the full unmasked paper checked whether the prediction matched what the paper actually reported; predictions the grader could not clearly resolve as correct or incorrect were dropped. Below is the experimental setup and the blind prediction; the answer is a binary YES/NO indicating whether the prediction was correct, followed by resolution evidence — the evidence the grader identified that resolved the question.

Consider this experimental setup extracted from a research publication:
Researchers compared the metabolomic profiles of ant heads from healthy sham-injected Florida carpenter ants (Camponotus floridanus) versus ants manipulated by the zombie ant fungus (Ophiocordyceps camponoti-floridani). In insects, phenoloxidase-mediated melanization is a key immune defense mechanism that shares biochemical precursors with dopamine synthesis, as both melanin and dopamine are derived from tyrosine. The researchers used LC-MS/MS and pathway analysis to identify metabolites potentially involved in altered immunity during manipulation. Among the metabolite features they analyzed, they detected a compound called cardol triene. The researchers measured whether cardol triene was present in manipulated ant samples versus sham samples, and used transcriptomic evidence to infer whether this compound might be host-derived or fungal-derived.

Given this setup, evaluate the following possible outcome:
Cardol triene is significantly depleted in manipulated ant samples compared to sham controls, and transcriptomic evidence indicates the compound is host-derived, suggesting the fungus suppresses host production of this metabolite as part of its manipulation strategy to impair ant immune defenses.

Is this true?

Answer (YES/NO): NO